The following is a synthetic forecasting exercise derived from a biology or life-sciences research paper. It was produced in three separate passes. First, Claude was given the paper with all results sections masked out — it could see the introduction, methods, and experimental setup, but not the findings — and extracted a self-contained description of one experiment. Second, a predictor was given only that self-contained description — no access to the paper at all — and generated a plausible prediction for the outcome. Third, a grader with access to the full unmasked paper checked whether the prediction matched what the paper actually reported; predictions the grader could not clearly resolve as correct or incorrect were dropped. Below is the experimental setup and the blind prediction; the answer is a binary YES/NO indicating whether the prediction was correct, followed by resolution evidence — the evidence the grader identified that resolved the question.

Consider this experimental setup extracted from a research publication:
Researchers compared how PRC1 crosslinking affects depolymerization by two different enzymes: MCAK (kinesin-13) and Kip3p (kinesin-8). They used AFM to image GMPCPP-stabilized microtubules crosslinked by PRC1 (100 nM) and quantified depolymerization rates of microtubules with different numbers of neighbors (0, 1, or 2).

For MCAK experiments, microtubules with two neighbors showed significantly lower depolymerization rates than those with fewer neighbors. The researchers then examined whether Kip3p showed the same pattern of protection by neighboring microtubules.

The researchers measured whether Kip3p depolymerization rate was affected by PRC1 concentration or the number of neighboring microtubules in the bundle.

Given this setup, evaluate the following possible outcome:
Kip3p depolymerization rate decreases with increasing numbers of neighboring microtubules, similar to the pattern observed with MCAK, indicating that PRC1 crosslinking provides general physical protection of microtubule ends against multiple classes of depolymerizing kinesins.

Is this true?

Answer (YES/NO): NO